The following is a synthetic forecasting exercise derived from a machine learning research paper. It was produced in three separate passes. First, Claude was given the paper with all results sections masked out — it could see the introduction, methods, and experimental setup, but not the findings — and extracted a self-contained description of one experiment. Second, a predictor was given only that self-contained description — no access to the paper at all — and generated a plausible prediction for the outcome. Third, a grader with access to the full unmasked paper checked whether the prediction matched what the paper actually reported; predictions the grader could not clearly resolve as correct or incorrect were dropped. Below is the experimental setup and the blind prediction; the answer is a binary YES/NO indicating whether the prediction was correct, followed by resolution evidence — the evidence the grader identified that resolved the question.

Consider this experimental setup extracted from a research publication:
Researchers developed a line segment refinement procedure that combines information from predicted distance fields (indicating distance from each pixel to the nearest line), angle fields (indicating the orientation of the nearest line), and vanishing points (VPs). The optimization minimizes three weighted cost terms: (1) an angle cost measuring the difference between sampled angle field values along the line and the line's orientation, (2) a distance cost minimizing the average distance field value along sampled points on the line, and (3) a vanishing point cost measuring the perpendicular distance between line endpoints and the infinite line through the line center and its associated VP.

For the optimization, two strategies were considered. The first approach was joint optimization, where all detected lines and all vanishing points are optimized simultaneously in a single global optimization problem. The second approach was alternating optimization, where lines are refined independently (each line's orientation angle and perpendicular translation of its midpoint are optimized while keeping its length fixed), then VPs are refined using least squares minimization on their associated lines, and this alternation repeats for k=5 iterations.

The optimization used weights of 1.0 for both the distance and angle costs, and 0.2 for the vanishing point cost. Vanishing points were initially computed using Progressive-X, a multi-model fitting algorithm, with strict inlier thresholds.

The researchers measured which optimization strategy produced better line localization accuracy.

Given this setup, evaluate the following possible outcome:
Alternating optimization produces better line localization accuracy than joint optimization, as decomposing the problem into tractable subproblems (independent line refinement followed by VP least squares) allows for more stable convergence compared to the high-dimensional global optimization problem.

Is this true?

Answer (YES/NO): YES